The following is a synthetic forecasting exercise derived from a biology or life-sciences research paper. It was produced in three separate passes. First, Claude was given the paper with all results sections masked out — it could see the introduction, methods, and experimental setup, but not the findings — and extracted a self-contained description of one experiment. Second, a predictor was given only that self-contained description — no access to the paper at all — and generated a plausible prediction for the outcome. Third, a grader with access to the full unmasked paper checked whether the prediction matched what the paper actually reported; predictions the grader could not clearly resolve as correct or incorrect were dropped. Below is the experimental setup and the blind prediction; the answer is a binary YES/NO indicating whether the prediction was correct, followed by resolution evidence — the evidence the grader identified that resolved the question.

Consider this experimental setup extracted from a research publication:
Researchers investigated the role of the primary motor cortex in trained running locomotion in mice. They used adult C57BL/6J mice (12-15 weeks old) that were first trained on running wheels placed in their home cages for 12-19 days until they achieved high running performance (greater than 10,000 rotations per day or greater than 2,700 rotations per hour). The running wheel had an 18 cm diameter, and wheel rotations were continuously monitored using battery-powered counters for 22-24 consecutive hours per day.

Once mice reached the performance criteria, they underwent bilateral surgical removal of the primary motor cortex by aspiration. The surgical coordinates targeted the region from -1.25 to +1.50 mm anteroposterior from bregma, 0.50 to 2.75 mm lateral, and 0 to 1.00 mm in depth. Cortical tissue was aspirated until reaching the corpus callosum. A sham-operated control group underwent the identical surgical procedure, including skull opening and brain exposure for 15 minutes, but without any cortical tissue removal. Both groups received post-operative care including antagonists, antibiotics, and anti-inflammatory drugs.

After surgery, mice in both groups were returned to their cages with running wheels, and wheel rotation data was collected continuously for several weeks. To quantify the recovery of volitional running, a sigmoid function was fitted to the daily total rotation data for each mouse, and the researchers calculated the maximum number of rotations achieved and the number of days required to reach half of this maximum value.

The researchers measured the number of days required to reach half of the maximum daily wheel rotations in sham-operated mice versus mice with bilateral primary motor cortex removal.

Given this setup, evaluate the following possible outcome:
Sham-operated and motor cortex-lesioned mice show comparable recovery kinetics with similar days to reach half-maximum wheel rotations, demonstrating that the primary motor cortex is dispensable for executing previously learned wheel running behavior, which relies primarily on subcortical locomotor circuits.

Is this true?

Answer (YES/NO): NO